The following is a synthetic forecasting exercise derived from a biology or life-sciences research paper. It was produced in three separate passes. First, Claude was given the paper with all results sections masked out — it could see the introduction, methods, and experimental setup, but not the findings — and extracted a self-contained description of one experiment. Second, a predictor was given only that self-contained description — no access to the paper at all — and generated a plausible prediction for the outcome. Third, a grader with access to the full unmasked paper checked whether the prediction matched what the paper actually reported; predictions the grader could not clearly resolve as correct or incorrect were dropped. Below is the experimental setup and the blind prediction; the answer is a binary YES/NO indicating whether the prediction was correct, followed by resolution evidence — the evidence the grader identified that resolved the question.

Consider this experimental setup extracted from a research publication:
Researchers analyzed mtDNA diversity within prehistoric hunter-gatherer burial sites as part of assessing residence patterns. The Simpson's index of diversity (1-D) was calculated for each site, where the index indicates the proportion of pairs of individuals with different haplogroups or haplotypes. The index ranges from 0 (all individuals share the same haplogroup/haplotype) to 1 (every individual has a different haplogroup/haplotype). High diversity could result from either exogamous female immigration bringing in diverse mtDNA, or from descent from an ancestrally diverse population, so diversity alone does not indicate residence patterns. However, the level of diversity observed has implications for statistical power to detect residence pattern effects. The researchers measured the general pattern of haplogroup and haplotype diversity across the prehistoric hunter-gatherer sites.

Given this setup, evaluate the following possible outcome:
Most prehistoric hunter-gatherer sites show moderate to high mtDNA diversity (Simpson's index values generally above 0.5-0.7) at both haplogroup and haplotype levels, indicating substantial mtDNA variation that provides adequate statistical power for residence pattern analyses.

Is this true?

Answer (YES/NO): YES